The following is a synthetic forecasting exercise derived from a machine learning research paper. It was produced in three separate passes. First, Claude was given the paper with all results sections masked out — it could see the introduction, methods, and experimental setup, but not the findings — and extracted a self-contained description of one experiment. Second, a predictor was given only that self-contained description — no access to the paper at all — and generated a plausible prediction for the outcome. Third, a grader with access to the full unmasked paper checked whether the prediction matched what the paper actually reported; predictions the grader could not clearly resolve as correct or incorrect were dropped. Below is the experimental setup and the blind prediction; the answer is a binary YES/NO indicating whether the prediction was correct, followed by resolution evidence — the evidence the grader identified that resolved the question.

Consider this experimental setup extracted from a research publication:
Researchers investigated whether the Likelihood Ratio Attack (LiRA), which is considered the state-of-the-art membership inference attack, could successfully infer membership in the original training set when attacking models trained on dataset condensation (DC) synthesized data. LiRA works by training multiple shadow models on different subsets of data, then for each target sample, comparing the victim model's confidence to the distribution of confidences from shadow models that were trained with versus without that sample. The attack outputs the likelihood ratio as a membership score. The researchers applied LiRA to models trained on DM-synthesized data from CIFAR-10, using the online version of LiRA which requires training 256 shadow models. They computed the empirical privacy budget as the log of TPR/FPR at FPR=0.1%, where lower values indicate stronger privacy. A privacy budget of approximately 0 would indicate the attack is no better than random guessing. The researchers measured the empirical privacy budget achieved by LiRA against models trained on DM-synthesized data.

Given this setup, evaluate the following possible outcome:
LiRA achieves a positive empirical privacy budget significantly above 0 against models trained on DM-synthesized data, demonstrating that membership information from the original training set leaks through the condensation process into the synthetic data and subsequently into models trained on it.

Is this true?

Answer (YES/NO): NO